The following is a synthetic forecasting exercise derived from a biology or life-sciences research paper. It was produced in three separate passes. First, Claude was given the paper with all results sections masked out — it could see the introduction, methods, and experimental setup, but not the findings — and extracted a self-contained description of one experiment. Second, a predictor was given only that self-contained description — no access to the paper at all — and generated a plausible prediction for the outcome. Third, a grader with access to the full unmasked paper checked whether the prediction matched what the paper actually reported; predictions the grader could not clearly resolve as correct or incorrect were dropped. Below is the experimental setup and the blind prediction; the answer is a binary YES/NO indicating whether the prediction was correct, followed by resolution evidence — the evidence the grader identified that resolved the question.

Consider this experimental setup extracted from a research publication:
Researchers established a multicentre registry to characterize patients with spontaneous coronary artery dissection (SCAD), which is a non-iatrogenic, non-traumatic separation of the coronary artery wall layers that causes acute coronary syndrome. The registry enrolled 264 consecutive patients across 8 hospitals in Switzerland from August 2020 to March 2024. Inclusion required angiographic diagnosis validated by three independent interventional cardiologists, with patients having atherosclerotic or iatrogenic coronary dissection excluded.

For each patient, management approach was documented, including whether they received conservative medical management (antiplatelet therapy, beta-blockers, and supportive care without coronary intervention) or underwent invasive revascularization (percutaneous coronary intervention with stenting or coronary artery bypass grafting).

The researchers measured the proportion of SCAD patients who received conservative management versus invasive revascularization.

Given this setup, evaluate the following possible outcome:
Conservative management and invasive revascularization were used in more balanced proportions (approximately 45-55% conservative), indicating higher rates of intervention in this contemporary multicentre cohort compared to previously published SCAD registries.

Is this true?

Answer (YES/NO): NO